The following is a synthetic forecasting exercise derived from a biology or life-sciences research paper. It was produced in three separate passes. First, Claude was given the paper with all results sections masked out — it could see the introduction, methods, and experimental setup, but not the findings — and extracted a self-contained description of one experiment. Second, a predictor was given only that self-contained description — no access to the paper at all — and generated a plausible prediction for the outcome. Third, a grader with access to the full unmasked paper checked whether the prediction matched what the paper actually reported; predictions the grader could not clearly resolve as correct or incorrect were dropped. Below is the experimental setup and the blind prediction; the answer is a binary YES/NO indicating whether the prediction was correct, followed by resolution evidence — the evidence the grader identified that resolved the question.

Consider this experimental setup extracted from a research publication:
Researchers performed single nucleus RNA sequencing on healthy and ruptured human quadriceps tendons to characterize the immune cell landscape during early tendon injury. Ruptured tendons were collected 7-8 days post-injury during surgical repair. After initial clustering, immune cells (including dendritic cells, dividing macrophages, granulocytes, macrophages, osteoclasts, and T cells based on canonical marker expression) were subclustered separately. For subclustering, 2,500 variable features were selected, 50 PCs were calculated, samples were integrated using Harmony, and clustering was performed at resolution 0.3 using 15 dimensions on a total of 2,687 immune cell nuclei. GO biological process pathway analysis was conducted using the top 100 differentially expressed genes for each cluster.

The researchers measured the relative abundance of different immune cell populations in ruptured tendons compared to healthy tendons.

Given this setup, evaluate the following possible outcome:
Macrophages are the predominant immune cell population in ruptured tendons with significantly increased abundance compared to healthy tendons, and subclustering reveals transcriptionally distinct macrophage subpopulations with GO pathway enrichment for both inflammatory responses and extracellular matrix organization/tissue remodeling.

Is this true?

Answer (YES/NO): NO